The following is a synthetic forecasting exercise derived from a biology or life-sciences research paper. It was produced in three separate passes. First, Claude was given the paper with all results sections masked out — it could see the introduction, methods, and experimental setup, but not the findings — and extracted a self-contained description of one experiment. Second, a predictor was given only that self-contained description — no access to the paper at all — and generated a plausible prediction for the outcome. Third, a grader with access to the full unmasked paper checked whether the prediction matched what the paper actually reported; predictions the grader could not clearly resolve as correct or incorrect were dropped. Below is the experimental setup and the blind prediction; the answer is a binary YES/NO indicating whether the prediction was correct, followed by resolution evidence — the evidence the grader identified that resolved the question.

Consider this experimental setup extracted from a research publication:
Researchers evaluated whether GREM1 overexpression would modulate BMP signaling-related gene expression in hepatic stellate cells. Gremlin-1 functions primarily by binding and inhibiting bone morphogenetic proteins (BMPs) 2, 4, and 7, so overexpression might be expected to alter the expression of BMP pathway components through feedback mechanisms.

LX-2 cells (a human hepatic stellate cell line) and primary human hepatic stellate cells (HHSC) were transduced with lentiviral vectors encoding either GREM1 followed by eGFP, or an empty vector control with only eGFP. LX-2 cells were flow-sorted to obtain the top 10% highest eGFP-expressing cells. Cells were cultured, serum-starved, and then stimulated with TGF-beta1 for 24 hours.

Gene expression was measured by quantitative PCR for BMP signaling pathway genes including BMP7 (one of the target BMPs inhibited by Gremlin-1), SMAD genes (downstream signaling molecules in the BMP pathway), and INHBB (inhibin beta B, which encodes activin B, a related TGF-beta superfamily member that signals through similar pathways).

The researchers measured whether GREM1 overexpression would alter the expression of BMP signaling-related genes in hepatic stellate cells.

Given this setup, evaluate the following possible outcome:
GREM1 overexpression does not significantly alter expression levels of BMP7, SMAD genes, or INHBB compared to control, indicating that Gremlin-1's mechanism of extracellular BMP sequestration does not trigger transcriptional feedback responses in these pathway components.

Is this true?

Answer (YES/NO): NO